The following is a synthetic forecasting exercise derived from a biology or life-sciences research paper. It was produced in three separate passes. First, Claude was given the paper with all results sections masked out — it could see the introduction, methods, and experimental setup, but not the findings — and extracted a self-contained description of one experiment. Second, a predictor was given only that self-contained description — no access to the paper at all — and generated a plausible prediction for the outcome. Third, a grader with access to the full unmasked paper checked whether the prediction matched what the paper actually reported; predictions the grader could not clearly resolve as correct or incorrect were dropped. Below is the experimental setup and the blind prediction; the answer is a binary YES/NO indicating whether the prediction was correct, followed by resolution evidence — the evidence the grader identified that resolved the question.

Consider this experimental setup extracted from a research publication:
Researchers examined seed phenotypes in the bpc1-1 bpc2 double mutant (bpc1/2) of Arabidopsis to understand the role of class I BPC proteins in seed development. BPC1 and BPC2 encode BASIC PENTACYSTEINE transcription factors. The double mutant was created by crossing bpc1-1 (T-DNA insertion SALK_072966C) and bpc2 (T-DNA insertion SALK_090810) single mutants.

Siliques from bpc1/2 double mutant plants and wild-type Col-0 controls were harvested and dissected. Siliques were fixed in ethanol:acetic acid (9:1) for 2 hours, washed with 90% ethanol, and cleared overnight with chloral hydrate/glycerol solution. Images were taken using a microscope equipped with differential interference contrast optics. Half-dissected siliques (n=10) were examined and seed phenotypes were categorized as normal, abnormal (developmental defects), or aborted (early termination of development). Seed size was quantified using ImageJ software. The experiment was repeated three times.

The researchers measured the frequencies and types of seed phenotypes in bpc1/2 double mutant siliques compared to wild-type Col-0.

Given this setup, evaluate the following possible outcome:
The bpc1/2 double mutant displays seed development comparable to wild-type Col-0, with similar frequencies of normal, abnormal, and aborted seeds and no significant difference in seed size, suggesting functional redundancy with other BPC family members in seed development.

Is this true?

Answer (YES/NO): NO